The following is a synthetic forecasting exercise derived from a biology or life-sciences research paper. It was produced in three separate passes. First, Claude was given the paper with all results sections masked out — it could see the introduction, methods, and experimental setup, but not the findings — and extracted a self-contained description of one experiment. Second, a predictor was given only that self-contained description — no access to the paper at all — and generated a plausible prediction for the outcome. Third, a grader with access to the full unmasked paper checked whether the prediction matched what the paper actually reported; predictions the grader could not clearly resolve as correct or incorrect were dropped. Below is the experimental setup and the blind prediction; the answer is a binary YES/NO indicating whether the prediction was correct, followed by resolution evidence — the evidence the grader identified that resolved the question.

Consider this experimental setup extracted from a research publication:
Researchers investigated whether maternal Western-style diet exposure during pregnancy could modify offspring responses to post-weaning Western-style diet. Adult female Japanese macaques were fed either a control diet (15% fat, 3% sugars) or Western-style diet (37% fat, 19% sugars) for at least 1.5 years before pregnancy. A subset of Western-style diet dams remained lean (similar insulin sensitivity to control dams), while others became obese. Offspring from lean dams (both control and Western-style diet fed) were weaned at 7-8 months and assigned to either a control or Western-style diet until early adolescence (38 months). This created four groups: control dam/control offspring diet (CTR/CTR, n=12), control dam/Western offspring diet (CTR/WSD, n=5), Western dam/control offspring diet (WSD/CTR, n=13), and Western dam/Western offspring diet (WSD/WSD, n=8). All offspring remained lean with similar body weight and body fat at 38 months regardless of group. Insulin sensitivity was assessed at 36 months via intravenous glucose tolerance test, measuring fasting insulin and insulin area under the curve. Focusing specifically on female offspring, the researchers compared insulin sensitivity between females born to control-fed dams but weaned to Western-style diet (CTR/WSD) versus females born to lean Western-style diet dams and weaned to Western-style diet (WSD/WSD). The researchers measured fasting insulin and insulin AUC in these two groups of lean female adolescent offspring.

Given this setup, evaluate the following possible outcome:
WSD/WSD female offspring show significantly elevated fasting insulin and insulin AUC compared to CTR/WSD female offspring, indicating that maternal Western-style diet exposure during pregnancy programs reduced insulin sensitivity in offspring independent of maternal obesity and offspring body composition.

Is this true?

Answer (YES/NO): NO